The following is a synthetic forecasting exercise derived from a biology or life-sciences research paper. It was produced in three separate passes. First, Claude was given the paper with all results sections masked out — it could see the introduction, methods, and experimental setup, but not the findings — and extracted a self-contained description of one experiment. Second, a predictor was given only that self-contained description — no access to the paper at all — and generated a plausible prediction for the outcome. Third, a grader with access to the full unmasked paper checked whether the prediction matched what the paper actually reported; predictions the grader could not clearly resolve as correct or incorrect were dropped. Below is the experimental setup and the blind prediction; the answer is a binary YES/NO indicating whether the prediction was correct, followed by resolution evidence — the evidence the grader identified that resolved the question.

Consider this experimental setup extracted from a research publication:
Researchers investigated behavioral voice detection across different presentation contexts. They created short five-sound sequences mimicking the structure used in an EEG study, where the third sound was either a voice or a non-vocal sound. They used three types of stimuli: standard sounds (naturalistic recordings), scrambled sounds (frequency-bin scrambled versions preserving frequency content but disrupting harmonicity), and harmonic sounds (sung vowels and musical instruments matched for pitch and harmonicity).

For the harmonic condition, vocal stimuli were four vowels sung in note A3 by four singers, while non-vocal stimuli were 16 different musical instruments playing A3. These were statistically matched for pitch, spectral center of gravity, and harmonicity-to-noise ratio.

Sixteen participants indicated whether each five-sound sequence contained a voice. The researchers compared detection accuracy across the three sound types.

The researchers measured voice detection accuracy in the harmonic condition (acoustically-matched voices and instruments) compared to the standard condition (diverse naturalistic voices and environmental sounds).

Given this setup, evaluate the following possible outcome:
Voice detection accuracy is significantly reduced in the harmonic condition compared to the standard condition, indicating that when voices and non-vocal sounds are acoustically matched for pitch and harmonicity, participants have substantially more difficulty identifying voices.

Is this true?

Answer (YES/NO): YES